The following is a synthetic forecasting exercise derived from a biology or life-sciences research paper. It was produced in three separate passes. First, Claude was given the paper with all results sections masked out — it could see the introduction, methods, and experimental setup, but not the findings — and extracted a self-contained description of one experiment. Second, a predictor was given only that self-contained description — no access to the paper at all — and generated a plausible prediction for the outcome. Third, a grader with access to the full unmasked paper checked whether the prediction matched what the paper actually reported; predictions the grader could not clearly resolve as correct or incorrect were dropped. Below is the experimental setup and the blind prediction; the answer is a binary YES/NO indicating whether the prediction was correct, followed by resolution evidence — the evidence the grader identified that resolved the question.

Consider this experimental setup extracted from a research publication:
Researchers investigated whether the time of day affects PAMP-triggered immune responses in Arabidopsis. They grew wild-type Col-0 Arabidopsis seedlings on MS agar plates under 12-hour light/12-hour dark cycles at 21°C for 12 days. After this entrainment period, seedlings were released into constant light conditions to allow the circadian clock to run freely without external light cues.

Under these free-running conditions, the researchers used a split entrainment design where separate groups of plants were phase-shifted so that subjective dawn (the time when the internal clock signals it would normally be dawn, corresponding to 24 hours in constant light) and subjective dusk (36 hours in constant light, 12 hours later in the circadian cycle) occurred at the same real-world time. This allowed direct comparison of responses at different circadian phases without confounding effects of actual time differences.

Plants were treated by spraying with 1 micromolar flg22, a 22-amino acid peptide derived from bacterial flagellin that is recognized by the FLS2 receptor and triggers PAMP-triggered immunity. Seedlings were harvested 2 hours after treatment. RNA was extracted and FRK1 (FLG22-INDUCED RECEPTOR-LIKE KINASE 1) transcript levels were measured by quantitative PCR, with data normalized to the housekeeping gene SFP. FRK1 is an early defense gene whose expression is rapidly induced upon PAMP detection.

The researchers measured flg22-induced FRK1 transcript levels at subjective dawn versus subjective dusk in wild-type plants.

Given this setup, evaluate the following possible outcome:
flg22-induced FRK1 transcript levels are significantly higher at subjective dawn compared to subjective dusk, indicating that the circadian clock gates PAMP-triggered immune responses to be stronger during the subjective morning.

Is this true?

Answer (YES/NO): NO